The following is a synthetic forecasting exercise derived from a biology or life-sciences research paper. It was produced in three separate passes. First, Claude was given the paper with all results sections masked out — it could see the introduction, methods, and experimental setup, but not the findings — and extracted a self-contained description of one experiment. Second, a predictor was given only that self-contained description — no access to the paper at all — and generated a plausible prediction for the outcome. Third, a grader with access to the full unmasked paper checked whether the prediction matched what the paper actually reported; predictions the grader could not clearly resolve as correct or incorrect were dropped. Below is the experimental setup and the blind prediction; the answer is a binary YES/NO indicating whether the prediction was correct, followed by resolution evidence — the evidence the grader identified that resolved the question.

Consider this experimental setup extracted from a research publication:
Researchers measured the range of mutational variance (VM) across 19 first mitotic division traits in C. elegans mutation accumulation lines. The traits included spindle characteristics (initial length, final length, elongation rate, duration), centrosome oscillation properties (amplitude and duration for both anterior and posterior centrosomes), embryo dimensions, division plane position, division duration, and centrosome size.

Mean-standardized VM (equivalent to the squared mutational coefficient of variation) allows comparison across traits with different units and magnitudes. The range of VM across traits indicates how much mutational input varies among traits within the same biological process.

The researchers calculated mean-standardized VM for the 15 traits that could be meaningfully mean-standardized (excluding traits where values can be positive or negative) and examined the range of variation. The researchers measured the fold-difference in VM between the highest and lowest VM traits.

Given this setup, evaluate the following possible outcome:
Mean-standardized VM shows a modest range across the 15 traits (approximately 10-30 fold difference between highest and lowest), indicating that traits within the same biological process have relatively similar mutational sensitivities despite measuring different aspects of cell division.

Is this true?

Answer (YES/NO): NO